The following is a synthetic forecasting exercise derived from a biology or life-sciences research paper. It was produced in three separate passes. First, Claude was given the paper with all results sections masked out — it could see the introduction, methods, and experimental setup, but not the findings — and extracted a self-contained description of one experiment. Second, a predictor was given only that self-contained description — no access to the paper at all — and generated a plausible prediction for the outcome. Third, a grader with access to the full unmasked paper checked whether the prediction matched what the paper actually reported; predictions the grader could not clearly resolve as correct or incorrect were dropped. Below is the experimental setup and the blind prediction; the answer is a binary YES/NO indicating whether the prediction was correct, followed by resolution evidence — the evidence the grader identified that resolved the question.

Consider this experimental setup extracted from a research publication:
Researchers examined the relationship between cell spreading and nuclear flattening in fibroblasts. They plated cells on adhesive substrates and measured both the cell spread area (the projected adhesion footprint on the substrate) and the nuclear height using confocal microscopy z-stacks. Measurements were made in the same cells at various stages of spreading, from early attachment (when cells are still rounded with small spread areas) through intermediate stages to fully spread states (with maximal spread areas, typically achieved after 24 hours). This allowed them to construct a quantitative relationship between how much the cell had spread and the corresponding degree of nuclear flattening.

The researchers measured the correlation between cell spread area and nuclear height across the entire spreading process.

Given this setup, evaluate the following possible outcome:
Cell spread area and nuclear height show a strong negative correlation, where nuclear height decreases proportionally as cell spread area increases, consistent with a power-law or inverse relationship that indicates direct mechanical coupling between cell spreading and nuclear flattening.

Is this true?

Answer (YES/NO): NO